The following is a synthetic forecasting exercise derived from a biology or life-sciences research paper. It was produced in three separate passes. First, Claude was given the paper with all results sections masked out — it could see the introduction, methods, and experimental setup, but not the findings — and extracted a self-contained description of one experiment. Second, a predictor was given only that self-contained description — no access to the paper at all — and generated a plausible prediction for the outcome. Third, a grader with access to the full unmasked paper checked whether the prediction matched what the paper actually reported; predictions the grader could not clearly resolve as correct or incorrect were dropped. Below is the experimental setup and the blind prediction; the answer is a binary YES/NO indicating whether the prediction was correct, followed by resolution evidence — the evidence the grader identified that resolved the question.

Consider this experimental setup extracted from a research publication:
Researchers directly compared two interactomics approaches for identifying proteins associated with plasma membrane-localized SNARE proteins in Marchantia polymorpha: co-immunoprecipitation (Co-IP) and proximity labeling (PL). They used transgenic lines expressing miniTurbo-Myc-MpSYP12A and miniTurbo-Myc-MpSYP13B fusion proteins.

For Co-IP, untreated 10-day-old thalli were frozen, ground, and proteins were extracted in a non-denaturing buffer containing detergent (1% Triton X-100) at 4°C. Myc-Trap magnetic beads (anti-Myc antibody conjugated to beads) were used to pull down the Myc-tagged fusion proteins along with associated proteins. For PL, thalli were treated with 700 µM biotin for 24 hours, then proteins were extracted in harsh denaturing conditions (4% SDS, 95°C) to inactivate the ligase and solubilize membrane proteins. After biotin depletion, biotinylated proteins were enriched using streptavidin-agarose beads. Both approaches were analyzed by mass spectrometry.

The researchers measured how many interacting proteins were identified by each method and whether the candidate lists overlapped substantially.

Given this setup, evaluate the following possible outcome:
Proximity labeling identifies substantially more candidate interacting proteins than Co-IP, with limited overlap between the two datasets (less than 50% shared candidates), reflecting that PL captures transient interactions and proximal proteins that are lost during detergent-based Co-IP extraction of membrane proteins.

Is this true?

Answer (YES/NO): YES